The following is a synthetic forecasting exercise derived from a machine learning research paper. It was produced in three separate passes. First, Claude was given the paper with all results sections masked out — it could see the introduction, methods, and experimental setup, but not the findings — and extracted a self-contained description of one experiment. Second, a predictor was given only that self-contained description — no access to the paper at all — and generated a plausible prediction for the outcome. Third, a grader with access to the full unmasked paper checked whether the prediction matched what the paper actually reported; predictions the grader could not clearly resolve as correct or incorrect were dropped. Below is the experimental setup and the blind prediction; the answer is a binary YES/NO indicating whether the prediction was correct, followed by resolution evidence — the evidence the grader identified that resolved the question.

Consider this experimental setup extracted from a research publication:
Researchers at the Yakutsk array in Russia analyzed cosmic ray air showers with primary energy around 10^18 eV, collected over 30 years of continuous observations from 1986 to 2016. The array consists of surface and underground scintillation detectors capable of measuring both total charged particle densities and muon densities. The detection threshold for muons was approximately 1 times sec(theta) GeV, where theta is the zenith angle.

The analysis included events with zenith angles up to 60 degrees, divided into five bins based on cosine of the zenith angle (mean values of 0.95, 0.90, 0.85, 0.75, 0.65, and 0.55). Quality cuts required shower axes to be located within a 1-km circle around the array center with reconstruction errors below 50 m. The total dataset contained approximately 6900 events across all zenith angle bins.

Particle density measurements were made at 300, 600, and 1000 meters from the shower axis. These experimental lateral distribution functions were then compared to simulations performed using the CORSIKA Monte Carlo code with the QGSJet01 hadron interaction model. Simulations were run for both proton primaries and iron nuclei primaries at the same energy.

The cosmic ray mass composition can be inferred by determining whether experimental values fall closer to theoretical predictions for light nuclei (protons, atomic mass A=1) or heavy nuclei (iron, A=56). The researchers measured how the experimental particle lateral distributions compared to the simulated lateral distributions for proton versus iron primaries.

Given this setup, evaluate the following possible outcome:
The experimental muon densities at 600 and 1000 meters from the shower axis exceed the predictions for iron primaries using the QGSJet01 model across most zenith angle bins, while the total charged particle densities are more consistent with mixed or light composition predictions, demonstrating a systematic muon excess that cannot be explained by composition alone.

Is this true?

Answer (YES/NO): NO